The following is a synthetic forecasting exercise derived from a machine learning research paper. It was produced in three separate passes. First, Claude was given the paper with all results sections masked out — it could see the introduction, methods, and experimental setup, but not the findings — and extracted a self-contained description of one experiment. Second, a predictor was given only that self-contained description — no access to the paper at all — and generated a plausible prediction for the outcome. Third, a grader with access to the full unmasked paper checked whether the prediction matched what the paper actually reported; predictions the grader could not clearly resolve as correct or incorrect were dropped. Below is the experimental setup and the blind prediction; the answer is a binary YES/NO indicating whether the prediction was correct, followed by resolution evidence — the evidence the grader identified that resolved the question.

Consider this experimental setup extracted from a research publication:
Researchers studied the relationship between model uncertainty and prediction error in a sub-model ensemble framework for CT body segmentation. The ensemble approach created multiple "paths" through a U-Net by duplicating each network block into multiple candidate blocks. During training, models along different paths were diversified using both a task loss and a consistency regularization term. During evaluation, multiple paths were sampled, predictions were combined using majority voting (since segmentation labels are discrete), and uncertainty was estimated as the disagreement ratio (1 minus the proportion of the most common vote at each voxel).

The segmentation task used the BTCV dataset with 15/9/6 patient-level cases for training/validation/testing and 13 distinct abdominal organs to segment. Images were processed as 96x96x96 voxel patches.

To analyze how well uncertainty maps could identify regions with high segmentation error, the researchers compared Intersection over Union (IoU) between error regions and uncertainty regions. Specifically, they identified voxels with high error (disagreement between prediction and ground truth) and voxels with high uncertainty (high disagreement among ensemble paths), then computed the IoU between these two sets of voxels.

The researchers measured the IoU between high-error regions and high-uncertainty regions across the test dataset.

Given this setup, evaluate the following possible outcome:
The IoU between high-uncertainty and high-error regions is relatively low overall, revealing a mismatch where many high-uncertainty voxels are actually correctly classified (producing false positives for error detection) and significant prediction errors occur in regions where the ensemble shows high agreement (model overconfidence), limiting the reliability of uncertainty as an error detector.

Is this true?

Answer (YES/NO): NO